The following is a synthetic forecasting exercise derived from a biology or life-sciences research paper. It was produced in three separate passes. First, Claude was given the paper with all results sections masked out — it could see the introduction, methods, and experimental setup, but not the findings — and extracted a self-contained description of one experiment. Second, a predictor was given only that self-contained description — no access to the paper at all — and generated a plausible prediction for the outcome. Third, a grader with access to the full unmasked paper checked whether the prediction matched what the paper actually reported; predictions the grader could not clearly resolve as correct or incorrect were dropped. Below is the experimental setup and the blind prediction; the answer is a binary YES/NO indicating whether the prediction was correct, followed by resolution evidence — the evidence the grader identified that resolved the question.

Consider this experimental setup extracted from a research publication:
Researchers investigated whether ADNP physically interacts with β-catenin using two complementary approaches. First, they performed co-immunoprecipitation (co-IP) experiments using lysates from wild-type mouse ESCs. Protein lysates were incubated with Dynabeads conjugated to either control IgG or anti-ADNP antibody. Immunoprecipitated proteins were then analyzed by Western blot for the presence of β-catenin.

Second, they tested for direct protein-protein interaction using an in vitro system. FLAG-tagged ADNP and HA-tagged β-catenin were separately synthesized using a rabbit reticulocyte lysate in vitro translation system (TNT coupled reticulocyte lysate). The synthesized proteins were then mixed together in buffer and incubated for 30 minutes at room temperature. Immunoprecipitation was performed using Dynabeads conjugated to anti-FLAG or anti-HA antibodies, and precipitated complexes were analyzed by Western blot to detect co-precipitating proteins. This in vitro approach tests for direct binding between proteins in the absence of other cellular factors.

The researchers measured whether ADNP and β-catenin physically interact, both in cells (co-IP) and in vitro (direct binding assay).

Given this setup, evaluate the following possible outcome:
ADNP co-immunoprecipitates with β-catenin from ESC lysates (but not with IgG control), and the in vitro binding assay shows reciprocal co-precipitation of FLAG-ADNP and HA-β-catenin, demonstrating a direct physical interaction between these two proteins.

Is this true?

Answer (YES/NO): NO